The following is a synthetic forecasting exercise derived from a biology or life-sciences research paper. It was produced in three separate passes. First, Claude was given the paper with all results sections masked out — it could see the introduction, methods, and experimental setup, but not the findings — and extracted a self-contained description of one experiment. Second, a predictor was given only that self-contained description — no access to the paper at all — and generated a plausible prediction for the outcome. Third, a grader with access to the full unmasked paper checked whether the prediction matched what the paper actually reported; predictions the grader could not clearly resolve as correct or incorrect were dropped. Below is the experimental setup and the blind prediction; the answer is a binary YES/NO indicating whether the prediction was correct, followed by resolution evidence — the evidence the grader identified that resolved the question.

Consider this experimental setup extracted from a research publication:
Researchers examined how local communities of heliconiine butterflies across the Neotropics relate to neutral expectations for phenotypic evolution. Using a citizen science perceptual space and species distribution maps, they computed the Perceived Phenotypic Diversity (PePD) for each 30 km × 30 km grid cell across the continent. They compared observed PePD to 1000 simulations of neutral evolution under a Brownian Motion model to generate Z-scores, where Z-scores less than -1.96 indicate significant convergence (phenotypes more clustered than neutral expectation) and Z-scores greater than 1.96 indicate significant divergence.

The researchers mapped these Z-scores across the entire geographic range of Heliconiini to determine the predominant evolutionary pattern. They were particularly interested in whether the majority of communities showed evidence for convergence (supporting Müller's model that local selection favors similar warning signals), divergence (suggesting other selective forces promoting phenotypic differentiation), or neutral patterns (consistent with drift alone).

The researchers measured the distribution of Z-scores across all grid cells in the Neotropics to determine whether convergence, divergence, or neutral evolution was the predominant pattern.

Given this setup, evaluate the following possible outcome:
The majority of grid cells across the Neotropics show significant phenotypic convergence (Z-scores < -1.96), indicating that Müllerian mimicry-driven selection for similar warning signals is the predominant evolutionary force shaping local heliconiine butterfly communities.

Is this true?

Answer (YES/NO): YES